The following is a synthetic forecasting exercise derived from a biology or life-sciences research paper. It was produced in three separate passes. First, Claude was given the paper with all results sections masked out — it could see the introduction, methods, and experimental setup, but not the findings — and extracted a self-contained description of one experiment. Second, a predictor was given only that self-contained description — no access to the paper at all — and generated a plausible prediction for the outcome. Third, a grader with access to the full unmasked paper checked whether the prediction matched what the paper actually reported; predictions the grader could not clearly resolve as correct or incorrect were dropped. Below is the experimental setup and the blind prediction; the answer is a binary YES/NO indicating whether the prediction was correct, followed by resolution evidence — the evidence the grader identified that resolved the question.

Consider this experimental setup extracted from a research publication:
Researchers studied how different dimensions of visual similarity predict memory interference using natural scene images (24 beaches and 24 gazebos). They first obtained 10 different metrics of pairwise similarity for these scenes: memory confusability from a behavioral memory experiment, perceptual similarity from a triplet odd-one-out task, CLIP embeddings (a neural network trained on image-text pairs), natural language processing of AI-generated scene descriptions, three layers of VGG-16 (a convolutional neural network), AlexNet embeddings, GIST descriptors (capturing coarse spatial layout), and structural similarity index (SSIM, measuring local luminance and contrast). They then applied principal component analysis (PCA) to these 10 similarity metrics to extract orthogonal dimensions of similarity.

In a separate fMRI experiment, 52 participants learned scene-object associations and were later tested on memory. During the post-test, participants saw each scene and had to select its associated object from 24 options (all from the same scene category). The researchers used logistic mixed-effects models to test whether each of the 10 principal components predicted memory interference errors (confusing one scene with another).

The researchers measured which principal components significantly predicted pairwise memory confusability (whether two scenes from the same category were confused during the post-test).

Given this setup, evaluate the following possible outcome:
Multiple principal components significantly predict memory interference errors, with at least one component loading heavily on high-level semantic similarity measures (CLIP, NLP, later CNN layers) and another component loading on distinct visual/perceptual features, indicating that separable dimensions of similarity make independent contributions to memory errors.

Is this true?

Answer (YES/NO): YES